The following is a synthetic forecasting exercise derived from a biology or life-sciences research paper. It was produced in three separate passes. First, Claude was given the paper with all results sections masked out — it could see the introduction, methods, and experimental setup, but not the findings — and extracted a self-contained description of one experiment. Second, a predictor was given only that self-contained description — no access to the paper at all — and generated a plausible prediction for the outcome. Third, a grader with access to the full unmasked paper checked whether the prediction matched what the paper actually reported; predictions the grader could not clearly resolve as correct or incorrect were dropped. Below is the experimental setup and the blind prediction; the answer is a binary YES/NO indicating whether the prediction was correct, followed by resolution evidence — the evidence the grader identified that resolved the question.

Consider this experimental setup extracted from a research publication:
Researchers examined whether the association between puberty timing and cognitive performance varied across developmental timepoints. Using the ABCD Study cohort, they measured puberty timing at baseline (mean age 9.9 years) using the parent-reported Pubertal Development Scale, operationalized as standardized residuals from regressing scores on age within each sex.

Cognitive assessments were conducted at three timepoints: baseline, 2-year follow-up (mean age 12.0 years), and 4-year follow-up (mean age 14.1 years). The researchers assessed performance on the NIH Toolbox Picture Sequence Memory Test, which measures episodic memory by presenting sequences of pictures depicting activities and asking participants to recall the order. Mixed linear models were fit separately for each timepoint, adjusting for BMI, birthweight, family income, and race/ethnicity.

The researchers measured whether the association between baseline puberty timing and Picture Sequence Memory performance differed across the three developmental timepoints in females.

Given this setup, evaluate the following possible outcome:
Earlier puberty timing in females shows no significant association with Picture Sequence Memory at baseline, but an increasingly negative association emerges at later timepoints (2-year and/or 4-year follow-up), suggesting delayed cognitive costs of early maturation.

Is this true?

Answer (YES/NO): NO